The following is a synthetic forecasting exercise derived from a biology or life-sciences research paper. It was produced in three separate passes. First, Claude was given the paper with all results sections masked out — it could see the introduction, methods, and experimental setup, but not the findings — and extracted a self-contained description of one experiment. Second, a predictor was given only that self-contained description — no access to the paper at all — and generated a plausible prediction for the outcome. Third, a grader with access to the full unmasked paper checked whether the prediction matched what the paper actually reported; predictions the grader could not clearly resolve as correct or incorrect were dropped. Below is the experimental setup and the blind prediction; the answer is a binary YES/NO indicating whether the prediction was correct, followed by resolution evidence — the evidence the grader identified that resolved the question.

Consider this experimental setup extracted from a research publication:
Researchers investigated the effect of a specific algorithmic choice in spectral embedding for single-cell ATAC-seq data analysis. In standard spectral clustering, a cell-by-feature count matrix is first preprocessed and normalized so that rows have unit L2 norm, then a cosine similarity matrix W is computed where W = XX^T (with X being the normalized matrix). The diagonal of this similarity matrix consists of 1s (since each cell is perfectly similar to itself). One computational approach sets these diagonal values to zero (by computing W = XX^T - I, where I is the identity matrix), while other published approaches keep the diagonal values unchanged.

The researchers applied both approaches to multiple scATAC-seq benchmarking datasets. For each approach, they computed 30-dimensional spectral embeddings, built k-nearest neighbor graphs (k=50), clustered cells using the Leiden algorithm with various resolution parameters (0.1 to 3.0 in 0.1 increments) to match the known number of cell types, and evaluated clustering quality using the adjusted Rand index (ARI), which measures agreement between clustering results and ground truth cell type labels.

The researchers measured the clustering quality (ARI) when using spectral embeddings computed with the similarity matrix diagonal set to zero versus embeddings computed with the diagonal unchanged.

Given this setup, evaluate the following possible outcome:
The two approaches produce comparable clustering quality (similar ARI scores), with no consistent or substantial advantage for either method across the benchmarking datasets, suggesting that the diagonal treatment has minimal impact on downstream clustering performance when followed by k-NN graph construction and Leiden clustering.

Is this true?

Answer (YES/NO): NO